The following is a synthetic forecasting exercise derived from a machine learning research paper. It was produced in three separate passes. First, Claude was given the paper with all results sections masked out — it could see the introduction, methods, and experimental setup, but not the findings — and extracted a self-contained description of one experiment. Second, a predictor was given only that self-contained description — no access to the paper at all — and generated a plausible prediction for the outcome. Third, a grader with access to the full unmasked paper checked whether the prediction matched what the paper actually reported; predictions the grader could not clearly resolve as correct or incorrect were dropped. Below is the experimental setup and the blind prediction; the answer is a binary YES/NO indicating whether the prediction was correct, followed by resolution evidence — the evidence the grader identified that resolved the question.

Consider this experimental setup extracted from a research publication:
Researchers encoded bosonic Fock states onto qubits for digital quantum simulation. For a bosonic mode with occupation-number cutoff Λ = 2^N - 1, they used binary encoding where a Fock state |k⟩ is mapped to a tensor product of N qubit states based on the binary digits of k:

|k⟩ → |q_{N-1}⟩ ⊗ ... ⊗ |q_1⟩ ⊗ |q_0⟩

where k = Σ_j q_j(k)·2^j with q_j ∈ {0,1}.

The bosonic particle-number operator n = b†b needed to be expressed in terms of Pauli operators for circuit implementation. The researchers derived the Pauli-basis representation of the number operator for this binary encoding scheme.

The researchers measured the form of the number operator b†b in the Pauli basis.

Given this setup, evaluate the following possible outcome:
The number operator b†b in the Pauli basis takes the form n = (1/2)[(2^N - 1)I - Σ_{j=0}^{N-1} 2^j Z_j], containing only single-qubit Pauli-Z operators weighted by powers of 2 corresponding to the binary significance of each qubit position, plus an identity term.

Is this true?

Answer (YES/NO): YES